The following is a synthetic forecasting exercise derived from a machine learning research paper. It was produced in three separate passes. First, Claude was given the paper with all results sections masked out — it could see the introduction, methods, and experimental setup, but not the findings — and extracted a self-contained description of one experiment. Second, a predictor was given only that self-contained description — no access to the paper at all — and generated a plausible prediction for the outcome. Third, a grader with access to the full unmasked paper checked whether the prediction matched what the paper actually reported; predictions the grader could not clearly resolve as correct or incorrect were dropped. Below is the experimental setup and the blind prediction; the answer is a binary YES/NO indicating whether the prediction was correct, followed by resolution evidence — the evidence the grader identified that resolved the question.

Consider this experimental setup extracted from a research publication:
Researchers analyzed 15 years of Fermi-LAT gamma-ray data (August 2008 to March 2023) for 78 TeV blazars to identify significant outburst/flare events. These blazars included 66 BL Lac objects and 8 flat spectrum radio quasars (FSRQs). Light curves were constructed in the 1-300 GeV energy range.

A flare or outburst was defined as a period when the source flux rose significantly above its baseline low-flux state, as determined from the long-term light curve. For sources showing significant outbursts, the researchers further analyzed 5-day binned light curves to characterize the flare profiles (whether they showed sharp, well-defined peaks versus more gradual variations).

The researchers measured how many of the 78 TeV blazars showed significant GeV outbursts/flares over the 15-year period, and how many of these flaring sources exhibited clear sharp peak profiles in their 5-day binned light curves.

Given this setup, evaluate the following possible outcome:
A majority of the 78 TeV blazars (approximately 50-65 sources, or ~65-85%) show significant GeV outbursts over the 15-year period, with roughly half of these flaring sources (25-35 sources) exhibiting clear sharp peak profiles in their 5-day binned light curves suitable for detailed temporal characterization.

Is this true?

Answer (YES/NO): NO